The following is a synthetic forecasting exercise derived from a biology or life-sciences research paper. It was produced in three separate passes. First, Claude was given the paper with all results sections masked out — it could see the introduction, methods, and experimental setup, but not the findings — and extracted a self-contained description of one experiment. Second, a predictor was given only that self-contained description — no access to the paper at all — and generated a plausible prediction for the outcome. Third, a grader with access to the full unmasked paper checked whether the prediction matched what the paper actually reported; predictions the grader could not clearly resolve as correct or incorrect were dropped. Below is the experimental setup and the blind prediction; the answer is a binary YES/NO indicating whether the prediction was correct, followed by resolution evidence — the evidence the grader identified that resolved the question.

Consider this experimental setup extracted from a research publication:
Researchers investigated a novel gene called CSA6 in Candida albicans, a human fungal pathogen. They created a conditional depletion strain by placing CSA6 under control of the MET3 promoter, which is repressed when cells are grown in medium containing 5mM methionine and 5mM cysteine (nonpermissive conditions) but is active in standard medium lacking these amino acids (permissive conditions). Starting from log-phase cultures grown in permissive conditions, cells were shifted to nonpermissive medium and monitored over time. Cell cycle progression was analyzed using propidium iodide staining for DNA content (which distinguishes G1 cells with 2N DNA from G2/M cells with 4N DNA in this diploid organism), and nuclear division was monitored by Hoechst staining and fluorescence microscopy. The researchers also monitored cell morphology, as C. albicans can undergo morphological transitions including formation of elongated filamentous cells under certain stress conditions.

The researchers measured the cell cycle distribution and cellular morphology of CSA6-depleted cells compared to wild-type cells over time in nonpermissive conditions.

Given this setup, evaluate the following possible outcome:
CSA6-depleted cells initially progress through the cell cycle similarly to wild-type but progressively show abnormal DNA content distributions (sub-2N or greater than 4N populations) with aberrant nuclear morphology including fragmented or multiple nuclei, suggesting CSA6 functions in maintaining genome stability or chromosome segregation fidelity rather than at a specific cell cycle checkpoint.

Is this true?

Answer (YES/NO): NO